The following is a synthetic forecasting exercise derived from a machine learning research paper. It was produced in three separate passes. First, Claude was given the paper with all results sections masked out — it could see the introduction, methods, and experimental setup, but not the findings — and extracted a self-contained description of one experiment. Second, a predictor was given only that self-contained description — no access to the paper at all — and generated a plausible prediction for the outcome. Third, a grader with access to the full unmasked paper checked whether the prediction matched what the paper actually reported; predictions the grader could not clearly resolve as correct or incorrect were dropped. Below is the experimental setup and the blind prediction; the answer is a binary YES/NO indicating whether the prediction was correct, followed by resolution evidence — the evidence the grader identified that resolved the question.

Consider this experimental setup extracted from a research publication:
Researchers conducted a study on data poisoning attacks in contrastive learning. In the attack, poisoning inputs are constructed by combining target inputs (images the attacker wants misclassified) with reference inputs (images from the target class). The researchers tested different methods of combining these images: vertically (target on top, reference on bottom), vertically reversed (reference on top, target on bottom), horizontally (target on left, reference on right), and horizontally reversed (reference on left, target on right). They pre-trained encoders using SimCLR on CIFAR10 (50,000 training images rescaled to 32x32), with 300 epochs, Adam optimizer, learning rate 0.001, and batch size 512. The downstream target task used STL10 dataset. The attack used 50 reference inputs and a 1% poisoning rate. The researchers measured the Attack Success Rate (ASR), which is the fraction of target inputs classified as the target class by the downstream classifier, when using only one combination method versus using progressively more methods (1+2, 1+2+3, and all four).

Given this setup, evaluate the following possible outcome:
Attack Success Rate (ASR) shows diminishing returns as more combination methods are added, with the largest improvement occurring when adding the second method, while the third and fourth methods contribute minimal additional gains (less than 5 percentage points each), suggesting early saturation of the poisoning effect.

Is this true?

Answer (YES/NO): NO